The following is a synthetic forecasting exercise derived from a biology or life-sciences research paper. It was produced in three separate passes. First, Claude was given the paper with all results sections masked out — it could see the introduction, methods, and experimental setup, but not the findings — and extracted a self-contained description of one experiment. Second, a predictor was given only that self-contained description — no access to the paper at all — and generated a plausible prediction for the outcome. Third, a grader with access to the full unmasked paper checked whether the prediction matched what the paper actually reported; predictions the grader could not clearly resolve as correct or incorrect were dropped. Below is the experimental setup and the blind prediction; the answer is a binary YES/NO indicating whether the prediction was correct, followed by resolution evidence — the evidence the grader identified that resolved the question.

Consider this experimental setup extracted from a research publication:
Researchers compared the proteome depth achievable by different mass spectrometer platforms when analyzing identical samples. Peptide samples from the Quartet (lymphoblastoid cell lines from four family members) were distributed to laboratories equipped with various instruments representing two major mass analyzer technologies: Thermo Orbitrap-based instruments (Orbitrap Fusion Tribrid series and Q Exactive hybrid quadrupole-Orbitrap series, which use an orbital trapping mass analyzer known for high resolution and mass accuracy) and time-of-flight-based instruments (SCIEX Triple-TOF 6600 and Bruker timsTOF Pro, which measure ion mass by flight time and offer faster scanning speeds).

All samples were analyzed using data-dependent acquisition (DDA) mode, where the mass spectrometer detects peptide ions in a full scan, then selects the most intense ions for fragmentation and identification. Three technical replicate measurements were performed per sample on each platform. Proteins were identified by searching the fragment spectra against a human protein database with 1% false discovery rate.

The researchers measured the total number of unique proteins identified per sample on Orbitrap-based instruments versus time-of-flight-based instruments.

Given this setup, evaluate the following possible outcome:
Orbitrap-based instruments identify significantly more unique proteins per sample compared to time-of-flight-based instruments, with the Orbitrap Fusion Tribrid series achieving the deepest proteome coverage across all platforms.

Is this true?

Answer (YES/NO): NO